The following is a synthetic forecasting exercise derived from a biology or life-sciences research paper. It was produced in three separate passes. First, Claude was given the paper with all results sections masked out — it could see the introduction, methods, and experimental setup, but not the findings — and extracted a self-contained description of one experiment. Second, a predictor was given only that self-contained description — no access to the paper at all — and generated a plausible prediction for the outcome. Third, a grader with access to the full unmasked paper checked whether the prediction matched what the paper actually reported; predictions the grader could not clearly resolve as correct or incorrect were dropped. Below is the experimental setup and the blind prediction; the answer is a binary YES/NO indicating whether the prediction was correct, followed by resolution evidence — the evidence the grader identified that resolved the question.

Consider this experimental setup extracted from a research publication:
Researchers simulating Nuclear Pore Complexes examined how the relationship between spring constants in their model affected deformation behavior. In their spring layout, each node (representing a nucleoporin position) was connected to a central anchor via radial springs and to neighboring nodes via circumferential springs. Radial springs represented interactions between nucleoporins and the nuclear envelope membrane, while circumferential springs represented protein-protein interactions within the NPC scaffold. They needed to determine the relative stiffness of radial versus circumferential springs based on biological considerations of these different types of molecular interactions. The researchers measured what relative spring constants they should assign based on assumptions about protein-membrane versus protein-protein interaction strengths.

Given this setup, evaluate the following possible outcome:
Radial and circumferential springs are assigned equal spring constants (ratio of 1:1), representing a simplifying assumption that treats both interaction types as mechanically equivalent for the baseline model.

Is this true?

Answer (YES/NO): NO